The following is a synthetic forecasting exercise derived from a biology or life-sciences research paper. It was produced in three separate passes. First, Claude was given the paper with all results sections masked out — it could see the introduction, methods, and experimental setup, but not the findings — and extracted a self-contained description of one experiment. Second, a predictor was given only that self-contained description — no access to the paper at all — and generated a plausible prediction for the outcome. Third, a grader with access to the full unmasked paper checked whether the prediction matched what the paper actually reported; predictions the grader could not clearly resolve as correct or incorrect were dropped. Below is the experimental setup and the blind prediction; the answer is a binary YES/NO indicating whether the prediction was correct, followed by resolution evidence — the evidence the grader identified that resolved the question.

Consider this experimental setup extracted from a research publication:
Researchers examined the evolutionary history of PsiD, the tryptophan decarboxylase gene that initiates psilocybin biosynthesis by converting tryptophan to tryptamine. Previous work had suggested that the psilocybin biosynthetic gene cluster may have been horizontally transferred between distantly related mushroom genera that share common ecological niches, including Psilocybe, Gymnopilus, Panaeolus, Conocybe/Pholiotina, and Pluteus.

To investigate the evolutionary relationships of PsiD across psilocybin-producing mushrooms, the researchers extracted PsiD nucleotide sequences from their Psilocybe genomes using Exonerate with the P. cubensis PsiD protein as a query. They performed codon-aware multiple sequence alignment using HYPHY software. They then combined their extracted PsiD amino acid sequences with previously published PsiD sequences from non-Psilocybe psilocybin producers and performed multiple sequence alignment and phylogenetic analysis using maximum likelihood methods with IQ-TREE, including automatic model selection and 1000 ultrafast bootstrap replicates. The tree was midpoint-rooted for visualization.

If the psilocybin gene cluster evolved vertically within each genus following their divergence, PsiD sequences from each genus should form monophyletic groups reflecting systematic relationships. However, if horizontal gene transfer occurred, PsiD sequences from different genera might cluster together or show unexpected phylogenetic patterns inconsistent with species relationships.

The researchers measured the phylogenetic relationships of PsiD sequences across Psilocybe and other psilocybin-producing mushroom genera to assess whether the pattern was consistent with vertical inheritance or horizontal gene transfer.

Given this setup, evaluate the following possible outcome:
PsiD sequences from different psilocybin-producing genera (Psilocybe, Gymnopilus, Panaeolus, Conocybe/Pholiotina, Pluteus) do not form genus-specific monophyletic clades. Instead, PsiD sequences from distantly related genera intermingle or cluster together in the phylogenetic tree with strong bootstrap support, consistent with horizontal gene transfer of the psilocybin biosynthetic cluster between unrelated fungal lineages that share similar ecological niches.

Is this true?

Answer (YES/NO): YES